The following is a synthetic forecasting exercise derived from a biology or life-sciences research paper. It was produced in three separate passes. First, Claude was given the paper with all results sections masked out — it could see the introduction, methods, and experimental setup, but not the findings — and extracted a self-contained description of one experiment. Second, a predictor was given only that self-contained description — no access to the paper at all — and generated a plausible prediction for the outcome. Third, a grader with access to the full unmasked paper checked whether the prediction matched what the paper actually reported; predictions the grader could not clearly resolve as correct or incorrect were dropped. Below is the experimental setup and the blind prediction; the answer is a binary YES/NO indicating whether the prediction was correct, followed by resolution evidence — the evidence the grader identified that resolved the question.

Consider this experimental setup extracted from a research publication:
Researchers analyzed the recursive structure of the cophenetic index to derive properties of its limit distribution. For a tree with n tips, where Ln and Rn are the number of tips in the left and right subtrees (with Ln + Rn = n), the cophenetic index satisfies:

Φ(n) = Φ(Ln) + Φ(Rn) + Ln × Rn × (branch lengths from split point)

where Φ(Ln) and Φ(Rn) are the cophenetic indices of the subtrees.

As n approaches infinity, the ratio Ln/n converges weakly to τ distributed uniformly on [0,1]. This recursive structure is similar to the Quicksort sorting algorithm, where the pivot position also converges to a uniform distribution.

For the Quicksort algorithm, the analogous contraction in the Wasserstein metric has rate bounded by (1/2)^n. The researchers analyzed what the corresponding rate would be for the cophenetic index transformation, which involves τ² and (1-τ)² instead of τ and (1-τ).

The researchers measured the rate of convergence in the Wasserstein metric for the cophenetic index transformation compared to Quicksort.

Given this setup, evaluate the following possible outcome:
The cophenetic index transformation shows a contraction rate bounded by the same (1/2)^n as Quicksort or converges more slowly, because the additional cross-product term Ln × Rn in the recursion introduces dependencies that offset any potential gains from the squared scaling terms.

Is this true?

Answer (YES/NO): NO